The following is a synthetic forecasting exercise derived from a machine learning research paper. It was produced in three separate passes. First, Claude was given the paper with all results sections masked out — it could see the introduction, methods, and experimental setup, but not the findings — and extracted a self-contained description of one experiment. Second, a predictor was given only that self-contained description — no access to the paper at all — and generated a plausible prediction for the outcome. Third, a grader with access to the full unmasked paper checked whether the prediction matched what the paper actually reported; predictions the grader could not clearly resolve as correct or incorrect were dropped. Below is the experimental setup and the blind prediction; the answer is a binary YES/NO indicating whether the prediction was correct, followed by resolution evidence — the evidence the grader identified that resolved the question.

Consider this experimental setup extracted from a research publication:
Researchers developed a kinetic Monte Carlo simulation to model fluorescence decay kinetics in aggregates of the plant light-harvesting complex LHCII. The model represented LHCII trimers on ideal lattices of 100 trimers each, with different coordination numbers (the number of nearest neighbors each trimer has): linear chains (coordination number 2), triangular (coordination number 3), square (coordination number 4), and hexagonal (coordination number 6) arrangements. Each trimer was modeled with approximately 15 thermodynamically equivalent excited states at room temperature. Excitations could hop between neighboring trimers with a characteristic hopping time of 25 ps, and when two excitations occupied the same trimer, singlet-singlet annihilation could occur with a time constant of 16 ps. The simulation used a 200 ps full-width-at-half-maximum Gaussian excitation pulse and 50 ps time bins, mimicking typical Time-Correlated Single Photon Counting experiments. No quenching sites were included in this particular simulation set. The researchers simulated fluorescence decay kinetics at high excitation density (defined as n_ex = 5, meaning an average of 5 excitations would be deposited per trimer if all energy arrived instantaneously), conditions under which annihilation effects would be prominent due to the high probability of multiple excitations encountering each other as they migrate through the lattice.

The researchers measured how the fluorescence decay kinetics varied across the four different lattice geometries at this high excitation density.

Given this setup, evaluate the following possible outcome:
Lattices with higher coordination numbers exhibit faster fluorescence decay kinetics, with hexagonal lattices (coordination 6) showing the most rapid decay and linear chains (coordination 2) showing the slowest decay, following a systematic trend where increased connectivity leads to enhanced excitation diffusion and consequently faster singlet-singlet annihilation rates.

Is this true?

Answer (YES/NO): NO